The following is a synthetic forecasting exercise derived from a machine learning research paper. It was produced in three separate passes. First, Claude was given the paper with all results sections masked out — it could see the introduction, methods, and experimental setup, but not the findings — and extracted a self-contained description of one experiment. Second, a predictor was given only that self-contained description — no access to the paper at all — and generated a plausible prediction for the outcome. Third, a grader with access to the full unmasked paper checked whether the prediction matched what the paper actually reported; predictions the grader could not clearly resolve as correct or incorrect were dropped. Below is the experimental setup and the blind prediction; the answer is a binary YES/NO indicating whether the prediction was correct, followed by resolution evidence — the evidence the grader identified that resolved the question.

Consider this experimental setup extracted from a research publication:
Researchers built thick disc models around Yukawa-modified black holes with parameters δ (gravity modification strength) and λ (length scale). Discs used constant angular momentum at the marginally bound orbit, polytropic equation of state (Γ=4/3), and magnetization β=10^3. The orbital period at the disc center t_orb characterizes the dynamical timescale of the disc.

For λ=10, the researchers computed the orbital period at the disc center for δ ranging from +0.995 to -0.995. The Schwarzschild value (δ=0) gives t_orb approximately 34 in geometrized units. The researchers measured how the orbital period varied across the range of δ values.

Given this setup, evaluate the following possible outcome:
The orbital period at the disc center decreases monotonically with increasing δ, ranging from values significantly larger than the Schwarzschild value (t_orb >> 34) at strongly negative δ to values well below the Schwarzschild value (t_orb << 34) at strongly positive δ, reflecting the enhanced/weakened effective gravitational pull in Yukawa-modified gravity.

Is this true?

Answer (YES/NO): NO